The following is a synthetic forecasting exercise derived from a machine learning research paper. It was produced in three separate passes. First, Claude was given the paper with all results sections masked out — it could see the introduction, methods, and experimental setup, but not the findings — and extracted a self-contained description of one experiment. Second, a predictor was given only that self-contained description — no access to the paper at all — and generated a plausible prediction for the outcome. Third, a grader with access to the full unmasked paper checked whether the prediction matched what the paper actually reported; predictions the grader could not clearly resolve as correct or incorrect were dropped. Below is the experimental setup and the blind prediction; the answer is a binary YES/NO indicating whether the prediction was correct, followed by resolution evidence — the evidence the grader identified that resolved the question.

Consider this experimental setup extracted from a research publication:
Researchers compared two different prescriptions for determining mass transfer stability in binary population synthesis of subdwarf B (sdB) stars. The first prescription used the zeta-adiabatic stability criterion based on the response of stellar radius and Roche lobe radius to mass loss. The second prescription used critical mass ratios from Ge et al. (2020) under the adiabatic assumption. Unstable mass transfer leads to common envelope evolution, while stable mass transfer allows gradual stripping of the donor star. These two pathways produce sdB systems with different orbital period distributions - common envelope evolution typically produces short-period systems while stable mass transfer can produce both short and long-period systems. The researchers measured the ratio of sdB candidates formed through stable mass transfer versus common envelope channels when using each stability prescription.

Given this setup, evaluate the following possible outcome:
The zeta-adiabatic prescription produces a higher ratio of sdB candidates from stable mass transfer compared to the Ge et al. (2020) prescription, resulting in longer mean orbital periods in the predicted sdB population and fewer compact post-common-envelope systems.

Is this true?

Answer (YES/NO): NO